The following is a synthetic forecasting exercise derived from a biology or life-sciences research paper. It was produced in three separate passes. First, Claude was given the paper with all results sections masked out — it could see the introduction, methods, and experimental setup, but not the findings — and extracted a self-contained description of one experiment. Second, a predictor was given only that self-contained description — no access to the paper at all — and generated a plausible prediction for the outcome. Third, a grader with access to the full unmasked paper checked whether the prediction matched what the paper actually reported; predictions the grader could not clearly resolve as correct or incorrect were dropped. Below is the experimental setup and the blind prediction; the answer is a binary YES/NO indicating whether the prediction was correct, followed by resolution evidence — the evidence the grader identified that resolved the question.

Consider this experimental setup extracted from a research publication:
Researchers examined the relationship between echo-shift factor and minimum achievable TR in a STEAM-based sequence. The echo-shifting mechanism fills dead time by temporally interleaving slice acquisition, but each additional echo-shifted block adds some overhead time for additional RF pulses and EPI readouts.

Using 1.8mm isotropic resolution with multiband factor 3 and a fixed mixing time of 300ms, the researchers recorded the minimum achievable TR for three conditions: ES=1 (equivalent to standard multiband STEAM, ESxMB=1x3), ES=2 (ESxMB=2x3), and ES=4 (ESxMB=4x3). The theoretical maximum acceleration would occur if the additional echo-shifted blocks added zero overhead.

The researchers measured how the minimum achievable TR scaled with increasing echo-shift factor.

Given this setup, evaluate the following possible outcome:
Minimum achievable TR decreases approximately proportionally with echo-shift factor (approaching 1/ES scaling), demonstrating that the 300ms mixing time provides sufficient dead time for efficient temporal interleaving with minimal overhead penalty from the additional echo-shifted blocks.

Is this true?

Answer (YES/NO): NO